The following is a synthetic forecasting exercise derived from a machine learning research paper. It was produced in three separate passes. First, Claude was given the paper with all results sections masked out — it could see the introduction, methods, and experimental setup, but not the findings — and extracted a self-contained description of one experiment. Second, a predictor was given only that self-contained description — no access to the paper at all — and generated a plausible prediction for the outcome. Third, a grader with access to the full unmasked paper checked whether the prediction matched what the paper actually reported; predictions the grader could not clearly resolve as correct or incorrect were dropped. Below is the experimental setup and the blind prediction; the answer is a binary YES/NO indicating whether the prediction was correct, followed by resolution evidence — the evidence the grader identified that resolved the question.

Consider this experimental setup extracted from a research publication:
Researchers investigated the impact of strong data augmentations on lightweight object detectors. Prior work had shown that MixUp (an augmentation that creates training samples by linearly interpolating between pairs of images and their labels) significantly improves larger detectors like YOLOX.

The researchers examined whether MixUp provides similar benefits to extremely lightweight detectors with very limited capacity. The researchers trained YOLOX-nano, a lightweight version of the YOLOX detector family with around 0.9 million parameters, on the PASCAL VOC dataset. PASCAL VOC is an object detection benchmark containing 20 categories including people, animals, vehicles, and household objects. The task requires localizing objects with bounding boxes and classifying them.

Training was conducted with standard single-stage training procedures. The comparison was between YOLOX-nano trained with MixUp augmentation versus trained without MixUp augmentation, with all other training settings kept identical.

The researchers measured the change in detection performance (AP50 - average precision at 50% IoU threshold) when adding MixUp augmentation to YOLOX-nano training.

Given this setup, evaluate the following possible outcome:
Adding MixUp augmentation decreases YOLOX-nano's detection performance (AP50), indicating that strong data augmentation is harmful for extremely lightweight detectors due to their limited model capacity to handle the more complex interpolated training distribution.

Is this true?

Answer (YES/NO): YES